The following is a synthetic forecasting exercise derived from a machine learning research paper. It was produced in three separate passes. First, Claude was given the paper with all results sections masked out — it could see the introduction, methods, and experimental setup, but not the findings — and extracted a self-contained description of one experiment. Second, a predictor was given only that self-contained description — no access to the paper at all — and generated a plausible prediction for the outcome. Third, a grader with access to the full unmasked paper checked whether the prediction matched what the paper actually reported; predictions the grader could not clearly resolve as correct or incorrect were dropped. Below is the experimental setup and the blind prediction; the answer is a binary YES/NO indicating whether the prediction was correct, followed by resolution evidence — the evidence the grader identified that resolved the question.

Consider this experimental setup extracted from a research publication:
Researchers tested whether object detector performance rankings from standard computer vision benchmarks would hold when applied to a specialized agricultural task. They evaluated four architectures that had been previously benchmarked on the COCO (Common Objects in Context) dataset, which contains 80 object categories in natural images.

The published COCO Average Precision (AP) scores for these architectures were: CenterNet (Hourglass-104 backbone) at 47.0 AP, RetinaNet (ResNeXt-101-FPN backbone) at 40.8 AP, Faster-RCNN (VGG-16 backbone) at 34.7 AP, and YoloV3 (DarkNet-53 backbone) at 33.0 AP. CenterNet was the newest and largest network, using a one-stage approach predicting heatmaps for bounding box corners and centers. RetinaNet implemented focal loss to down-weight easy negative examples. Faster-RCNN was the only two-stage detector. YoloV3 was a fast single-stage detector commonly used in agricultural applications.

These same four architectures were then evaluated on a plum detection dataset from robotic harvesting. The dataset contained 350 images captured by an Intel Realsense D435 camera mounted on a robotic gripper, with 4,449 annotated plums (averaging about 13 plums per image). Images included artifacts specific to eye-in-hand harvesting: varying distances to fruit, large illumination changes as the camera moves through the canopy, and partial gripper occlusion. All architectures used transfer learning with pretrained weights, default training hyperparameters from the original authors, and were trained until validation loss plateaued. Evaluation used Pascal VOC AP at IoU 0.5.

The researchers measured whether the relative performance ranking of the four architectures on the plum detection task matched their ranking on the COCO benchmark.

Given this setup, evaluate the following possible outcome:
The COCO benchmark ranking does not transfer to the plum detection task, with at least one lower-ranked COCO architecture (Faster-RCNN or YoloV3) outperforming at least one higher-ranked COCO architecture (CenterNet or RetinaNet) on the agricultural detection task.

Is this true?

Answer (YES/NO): YES